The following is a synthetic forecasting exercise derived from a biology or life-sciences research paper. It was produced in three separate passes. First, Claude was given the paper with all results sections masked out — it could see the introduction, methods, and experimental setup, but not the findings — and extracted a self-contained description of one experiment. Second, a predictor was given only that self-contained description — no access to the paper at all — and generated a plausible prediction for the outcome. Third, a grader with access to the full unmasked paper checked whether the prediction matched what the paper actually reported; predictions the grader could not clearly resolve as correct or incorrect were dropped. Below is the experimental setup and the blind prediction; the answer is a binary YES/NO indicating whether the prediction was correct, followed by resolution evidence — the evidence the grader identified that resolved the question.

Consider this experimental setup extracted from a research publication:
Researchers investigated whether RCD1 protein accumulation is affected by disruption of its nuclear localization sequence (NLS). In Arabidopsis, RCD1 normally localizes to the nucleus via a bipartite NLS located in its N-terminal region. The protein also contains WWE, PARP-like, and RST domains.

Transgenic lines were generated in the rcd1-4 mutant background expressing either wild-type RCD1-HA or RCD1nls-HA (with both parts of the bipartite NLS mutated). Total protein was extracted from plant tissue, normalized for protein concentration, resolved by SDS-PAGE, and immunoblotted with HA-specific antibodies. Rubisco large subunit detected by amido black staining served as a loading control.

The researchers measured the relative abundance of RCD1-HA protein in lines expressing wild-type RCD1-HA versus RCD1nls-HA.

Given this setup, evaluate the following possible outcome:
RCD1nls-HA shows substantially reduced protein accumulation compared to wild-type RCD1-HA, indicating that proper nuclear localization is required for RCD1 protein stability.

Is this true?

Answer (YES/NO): NO